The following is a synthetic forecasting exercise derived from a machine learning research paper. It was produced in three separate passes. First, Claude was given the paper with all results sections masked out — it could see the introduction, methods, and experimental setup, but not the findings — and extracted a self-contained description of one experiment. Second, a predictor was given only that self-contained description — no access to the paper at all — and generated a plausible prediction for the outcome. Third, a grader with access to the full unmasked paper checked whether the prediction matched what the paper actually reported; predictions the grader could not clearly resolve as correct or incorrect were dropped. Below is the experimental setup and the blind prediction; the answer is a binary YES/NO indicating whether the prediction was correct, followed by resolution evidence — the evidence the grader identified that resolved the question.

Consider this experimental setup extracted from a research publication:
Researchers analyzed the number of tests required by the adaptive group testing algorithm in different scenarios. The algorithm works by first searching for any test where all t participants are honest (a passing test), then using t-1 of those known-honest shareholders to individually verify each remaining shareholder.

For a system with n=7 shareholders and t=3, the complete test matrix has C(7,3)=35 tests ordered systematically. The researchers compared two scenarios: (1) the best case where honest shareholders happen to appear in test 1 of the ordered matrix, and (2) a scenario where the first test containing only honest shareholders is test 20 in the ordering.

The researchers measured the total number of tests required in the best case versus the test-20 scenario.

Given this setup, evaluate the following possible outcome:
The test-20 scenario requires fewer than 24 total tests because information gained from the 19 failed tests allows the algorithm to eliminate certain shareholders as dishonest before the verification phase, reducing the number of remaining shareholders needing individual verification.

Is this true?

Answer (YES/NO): NO